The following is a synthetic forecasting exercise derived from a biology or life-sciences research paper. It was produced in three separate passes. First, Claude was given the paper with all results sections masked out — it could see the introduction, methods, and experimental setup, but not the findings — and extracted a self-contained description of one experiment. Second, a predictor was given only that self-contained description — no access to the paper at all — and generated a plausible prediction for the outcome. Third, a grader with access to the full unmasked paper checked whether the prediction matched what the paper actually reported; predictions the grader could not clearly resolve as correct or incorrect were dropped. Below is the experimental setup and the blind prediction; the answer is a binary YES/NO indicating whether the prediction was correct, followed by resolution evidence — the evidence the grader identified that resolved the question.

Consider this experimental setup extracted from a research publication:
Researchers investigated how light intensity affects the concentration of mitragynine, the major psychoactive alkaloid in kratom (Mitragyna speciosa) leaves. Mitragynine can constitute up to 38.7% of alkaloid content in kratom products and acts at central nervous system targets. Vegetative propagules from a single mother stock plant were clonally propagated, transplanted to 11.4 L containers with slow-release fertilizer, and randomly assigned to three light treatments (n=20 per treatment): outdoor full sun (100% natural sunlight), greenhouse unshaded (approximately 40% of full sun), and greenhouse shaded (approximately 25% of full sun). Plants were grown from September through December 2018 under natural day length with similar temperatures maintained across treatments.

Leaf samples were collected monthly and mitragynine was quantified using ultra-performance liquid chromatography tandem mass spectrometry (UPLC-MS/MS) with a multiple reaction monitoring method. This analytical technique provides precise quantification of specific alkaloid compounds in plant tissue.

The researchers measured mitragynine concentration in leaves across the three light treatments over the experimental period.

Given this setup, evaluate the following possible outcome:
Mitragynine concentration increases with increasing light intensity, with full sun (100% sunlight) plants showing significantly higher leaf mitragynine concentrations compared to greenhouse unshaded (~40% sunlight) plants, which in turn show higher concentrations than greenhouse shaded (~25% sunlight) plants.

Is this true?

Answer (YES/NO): NO